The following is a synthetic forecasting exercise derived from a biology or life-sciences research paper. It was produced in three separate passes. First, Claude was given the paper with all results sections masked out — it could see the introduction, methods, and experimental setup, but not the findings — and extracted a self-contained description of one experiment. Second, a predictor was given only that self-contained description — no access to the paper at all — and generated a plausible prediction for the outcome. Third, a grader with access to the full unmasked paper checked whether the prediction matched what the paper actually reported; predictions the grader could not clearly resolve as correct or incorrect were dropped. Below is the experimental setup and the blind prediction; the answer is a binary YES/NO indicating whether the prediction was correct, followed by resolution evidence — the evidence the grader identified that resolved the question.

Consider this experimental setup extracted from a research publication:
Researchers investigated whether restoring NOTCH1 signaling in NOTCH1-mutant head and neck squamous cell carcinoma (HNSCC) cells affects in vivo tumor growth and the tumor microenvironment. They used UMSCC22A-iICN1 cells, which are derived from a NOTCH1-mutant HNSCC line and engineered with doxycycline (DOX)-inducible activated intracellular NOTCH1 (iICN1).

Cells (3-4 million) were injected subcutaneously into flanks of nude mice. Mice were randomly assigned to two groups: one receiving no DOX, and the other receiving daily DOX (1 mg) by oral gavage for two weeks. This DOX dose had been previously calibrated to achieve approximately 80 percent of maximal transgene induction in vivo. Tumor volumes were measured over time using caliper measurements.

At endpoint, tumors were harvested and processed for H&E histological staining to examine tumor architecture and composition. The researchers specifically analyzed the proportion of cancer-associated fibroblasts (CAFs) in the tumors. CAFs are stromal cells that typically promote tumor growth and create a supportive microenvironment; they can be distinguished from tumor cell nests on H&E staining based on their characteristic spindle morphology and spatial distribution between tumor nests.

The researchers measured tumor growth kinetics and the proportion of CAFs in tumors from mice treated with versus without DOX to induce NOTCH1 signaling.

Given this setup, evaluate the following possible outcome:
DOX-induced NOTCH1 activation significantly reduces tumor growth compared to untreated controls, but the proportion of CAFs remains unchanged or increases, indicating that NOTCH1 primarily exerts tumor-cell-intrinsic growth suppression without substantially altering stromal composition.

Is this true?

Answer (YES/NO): NO